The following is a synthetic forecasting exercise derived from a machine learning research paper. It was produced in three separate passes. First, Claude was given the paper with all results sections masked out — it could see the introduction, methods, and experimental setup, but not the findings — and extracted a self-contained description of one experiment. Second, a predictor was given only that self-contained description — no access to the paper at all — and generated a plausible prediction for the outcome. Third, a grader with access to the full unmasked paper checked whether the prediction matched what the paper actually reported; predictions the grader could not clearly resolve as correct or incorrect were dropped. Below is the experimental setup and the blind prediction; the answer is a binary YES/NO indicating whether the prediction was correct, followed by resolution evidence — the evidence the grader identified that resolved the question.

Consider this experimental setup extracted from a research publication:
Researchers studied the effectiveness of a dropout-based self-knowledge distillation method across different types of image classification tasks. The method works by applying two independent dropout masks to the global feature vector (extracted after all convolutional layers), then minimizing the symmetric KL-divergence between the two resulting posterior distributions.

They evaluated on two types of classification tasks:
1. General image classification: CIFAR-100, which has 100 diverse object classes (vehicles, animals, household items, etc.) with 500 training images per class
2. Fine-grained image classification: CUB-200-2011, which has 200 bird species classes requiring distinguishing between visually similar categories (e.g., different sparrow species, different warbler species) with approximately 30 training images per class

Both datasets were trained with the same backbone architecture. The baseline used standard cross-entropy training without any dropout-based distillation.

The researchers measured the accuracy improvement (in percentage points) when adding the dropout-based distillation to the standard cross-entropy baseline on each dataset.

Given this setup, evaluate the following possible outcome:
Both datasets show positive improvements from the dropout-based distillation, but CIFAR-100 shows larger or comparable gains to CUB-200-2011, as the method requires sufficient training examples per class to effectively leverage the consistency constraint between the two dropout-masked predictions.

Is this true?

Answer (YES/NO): NO